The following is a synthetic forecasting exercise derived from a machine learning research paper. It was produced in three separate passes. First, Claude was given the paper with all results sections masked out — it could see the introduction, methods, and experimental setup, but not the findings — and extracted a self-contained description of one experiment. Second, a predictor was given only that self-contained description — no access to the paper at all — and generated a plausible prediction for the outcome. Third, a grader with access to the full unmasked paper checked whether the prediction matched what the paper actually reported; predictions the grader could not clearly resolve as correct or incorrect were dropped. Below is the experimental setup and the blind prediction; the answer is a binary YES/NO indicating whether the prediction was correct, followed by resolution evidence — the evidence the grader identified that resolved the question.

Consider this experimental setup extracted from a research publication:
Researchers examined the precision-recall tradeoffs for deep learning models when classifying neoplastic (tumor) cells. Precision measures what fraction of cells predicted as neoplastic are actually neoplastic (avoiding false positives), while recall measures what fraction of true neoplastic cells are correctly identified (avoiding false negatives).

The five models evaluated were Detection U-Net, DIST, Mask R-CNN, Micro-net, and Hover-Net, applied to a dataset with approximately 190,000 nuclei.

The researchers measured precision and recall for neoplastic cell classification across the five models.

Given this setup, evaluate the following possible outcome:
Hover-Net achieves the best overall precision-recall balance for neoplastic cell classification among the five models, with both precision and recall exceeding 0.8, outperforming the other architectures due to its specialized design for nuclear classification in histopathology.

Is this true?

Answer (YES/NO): NO